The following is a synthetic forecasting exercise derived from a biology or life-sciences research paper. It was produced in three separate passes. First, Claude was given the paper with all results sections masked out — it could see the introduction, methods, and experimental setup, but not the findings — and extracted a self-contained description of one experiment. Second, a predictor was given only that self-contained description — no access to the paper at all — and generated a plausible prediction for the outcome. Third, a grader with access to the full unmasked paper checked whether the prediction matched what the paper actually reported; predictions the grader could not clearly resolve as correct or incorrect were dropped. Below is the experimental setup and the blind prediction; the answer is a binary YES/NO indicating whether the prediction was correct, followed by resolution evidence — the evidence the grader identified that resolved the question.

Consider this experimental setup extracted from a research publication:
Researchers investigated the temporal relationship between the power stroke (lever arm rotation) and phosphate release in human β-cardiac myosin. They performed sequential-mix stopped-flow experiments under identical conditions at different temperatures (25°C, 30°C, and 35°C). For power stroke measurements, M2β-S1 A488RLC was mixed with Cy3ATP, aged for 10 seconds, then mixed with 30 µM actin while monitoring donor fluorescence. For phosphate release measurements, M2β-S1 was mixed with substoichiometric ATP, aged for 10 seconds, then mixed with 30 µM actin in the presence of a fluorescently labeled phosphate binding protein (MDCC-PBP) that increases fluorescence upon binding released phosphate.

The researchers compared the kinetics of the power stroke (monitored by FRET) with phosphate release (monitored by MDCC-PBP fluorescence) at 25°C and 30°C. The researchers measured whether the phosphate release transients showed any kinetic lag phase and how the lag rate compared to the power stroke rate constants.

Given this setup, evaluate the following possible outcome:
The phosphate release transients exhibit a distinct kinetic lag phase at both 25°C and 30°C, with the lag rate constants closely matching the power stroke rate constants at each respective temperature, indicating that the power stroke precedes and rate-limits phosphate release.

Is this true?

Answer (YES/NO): YES